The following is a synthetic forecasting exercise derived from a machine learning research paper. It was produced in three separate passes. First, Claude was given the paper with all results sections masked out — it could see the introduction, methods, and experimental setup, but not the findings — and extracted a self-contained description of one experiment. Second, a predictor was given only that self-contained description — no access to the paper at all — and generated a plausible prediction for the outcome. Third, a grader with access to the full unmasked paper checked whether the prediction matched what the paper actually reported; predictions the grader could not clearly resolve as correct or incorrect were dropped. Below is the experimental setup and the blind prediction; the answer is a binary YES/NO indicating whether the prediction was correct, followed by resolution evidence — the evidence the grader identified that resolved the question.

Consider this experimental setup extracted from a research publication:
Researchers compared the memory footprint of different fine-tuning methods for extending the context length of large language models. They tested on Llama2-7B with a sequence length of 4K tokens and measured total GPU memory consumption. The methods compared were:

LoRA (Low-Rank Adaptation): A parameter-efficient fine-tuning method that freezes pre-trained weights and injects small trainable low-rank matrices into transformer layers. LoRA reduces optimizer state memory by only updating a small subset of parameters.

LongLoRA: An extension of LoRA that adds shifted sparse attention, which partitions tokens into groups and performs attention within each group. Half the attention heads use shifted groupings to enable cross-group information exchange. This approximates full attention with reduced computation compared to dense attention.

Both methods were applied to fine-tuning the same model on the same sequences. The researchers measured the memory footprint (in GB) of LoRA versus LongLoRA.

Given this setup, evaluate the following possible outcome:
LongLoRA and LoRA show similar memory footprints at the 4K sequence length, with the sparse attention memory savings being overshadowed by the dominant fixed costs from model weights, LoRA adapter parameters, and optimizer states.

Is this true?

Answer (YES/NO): NO